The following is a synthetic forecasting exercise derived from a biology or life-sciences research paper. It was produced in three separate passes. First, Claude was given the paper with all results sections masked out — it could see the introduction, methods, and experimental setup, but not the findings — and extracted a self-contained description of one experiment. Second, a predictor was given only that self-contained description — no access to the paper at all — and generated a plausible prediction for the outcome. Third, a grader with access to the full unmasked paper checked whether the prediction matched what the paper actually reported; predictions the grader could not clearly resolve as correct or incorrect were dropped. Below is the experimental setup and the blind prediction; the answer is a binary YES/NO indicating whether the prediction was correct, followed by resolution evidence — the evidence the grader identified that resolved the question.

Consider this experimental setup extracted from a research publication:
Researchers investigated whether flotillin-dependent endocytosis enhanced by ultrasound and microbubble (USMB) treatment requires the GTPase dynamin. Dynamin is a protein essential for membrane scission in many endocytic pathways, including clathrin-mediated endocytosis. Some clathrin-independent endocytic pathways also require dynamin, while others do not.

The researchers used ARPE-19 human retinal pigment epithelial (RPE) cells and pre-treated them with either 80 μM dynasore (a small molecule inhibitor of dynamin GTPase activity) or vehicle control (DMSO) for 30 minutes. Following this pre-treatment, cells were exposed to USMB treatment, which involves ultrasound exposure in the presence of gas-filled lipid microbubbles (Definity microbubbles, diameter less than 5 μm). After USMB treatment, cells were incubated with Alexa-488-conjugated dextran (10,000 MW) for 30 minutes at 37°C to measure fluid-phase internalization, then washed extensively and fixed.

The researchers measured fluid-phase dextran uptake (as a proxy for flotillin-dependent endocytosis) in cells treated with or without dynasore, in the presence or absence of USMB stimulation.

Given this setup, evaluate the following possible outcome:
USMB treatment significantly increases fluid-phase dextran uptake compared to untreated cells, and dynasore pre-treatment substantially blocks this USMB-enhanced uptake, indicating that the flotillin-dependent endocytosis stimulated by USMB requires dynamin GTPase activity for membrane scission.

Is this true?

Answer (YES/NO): YES